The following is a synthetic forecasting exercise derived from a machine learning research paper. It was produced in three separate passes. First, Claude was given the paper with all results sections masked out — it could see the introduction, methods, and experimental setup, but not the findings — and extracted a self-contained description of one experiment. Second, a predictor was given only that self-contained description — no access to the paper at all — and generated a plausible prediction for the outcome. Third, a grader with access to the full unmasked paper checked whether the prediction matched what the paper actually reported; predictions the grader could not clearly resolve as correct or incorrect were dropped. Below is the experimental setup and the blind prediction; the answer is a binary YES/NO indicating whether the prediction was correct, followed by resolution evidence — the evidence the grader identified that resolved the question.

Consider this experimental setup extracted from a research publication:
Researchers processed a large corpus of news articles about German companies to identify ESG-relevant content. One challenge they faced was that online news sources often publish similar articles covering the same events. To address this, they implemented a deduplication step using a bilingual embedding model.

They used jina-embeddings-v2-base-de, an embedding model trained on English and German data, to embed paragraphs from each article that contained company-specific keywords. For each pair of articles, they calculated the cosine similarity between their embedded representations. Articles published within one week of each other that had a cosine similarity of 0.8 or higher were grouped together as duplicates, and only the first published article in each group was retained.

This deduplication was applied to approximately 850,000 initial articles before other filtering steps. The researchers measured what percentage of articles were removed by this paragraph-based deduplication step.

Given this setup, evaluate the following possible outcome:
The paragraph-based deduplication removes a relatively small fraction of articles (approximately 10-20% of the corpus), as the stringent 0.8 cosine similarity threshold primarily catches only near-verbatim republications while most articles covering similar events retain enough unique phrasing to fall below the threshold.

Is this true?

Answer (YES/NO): NO